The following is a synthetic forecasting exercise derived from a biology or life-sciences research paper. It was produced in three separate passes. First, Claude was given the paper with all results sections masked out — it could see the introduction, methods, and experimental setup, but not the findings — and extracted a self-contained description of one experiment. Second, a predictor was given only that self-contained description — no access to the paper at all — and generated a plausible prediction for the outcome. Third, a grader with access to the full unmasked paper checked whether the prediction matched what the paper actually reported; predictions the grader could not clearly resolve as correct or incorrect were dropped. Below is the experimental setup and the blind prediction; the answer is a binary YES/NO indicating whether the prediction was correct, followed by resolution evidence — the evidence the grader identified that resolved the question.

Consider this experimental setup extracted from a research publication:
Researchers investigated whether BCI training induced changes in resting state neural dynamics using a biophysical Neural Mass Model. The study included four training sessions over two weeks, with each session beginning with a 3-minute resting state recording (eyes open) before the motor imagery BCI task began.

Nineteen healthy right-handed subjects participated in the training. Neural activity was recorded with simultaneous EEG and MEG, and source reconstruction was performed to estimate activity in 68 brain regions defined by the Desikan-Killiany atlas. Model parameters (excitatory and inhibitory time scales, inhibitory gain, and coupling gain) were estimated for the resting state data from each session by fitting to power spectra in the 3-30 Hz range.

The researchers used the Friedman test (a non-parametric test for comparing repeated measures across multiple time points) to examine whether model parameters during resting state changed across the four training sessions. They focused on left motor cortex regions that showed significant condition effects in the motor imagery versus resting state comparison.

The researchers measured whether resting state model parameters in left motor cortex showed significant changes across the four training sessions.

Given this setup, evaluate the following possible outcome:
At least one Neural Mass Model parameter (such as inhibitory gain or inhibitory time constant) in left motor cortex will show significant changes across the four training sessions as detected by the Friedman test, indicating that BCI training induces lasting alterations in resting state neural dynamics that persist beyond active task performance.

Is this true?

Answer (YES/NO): NO